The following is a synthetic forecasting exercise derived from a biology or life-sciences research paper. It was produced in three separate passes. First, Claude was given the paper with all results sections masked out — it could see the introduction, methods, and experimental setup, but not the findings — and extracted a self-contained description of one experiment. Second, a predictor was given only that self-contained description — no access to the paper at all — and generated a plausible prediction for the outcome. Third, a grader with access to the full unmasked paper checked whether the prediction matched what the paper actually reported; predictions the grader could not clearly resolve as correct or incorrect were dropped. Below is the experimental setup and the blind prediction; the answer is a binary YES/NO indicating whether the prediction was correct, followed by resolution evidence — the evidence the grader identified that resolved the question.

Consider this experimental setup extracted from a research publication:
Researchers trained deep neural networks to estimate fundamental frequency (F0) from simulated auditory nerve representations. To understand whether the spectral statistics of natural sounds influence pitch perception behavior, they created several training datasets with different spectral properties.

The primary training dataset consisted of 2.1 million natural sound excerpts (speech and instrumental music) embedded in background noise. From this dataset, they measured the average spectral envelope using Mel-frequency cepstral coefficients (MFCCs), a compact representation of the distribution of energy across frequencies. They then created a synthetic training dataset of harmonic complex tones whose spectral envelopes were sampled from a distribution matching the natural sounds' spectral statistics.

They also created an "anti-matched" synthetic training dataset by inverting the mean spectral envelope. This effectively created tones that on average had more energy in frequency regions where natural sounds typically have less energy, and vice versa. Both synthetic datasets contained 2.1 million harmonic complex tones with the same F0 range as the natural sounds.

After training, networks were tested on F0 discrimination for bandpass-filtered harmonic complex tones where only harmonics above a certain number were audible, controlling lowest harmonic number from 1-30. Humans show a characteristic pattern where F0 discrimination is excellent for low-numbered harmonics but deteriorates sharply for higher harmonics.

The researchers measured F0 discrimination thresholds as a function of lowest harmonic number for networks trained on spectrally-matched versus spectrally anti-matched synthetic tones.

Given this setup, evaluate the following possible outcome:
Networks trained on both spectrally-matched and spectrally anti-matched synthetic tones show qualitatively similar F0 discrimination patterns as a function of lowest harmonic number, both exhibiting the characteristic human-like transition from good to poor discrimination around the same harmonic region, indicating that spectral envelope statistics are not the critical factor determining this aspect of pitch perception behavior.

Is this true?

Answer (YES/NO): NO